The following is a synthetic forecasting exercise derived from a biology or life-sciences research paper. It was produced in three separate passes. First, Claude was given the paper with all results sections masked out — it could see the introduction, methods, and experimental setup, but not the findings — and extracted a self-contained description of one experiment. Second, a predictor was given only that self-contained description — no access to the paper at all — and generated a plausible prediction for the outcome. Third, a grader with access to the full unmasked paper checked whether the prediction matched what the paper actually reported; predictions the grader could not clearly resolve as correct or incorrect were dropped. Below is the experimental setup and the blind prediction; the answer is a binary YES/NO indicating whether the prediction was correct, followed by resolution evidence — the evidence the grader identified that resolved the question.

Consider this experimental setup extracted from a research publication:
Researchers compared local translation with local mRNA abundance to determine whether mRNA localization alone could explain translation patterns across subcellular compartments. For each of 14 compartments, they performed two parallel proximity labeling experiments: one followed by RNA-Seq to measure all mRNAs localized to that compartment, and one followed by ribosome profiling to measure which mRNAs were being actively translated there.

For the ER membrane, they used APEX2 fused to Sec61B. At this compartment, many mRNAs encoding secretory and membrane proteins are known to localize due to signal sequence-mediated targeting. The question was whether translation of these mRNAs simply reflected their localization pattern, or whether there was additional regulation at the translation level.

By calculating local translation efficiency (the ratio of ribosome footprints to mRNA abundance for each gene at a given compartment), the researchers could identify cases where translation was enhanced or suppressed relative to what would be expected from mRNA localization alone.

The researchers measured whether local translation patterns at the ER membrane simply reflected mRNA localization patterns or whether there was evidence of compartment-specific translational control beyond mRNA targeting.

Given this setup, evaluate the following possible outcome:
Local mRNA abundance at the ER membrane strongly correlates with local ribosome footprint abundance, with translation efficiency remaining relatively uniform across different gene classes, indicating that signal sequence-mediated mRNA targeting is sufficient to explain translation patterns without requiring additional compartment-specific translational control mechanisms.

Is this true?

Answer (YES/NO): YES